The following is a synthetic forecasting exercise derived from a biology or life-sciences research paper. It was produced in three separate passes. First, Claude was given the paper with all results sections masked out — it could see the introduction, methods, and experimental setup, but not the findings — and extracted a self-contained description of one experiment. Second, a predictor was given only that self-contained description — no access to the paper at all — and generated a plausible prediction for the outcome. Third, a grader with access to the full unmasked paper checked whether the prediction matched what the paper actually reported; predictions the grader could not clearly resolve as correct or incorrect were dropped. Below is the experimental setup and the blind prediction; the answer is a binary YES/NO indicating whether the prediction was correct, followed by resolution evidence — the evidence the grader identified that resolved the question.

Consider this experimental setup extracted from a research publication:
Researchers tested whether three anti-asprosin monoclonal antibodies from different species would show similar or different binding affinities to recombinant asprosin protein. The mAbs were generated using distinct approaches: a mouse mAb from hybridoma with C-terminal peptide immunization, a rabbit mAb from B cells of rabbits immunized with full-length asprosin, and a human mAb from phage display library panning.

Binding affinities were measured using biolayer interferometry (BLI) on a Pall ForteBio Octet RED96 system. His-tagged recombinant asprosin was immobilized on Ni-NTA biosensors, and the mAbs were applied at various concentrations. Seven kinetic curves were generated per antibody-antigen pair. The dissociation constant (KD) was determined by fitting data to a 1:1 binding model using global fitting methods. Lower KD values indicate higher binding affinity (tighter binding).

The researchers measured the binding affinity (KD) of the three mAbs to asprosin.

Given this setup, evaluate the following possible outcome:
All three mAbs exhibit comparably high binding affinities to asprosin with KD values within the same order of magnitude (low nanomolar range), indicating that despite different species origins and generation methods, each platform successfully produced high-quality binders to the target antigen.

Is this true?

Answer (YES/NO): NO